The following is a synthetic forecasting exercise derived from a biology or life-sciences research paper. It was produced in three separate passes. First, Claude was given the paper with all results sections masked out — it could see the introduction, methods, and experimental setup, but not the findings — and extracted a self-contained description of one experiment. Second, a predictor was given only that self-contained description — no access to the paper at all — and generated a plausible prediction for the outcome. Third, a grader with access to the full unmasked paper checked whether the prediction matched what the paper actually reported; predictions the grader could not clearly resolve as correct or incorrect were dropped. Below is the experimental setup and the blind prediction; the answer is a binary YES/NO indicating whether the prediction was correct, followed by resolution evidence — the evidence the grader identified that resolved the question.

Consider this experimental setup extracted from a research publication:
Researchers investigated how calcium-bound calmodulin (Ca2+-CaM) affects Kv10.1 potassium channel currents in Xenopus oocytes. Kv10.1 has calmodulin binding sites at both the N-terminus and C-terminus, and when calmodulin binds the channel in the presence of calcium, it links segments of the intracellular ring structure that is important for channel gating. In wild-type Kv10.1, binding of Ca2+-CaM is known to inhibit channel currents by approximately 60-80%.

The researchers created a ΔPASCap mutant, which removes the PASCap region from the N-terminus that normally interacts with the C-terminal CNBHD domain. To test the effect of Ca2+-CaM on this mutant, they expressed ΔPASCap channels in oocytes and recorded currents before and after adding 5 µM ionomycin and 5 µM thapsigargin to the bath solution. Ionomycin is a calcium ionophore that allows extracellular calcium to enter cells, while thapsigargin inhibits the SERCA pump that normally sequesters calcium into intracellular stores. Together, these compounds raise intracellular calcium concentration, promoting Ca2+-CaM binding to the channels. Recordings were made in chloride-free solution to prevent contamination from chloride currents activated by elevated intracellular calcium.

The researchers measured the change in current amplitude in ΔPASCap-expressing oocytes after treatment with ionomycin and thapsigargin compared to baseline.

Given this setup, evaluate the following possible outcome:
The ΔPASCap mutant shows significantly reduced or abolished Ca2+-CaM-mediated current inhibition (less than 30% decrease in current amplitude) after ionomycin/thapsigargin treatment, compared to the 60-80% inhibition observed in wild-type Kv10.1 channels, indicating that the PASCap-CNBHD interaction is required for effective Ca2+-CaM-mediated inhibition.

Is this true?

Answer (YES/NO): NO